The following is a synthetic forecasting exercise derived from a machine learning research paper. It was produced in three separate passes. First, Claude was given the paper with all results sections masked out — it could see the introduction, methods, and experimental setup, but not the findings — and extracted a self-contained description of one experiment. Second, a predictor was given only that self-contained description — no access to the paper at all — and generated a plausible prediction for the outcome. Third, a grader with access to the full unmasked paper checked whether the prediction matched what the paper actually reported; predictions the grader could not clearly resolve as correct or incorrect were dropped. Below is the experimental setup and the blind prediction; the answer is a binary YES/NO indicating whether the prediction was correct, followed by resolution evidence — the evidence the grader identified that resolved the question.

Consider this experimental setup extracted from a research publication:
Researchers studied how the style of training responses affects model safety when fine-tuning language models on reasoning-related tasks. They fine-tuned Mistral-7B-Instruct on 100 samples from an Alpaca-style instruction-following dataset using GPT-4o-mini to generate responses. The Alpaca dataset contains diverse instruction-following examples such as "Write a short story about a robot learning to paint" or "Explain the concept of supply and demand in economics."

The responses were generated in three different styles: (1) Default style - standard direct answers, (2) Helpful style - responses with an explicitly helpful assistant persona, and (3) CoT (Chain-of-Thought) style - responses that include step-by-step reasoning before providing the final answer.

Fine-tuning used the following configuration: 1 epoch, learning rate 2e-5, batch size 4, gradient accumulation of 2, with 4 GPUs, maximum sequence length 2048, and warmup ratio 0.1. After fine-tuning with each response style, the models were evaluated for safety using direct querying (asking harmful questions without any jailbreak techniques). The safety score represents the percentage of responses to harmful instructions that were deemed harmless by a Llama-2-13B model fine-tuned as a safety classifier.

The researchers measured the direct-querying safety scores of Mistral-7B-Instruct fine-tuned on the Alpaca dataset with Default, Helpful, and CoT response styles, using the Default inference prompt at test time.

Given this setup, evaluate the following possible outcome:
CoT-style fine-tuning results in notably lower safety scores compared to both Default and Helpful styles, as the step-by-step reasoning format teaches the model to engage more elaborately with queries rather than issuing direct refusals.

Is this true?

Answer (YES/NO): YES